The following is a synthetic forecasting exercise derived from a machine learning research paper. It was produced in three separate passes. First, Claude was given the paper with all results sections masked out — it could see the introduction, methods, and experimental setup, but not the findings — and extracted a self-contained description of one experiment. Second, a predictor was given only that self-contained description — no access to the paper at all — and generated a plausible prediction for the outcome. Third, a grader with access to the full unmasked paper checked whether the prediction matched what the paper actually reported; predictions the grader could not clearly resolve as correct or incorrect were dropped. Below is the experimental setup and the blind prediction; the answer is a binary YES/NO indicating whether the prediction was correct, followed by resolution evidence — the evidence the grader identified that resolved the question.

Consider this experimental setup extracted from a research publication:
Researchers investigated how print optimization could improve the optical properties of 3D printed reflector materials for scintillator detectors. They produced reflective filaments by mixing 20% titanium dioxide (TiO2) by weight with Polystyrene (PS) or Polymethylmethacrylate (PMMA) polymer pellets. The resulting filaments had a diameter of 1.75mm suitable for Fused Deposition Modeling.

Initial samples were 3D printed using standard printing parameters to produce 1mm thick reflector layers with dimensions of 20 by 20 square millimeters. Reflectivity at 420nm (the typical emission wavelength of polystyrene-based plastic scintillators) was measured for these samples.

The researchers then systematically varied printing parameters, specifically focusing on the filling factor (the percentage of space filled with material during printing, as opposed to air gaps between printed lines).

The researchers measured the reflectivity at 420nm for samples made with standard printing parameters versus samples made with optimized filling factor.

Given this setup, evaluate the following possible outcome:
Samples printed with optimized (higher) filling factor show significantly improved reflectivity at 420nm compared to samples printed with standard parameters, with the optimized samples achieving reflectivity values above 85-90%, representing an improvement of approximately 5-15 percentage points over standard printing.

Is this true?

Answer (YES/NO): NO